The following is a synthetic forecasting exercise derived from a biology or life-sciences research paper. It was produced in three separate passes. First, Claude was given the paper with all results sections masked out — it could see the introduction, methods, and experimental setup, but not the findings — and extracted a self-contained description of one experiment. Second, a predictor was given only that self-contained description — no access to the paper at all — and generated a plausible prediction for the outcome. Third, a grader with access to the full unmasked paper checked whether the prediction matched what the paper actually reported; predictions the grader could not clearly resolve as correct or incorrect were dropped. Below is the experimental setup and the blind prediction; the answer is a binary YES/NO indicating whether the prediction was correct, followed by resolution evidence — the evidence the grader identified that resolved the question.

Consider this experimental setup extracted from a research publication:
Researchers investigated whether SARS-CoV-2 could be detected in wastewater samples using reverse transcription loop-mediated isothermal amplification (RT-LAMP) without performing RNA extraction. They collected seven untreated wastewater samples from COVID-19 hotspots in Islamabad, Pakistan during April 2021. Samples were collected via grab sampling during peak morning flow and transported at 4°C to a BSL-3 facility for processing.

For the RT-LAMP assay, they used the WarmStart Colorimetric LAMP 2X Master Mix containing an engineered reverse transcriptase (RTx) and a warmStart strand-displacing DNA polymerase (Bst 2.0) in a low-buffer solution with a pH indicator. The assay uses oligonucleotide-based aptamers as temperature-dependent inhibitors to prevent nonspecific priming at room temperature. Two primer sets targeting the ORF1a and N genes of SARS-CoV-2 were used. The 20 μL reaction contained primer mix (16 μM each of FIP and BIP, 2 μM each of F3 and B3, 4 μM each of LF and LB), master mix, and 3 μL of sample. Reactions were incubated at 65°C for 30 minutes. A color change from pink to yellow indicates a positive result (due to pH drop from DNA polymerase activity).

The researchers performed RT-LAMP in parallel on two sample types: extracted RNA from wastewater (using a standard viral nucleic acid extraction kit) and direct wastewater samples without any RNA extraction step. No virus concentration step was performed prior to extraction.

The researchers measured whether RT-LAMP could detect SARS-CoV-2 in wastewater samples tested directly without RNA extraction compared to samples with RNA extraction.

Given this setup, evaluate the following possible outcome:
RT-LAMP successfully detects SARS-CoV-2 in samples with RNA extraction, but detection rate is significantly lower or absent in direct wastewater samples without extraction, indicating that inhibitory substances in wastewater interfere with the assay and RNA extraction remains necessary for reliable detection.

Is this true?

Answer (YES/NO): YES